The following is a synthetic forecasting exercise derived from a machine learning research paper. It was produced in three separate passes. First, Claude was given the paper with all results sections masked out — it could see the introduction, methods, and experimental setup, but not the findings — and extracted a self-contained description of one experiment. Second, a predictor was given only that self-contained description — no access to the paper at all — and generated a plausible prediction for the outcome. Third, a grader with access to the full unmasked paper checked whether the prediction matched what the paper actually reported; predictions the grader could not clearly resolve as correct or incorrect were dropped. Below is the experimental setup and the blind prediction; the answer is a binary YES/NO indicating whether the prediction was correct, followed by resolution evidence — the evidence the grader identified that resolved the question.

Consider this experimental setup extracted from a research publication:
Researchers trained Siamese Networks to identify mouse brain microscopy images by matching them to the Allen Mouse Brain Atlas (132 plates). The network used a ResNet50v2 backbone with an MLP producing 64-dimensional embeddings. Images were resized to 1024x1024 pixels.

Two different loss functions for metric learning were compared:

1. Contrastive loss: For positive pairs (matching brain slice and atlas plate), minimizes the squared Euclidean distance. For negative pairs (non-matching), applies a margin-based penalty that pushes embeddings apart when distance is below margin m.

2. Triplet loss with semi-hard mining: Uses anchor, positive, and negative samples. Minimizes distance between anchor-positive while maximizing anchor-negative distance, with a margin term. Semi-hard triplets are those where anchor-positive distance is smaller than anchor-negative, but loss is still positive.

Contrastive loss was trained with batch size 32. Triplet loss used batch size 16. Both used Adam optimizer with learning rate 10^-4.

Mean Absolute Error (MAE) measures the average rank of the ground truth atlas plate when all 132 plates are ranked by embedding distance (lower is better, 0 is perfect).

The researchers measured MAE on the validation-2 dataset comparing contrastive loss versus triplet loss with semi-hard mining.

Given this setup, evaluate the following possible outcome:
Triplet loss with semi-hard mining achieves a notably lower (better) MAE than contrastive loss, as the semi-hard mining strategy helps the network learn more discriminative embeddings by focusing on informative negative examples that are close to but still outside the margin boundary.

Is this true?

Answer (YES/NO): NO